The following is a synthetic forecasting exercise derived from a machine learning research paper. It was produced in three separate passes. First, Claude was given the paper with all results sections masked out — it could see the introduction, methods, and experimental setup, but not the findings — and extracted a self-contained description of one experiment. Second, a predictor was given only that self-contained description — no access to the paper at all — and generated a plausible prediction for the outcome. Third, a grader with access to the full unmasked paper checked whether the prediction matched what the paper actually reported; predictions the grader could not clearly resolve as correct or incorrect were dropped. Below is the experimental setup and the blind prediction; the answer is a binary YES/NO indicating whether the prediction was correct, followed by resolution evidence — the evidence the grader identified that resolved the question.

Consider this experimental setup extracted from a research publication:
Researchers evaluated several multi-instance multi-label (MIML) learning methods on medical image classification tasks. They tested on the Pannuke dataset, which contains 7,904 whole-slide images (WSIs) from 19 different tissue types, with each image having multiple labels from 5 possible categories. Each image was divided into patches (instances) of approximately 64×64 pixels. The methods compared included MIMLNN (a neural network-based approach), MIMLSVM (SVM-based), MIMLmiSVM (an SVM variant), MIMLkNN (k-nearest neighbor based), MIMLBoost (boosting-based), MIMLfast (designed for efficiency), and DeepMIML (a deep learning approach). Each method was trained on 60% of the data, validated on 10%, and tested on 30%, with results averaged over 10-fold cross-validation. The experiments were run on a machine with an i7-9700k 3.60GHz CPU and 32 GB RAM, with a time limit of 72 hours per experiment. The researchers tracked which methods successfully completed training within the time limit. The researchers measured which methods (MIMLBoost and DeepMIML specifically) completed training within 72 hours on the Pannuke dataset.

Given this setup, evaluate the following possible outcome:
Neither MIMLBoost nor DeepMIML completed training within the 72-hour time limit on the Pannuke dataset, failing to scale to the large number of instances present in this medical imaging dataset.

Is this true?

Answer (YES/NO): YES